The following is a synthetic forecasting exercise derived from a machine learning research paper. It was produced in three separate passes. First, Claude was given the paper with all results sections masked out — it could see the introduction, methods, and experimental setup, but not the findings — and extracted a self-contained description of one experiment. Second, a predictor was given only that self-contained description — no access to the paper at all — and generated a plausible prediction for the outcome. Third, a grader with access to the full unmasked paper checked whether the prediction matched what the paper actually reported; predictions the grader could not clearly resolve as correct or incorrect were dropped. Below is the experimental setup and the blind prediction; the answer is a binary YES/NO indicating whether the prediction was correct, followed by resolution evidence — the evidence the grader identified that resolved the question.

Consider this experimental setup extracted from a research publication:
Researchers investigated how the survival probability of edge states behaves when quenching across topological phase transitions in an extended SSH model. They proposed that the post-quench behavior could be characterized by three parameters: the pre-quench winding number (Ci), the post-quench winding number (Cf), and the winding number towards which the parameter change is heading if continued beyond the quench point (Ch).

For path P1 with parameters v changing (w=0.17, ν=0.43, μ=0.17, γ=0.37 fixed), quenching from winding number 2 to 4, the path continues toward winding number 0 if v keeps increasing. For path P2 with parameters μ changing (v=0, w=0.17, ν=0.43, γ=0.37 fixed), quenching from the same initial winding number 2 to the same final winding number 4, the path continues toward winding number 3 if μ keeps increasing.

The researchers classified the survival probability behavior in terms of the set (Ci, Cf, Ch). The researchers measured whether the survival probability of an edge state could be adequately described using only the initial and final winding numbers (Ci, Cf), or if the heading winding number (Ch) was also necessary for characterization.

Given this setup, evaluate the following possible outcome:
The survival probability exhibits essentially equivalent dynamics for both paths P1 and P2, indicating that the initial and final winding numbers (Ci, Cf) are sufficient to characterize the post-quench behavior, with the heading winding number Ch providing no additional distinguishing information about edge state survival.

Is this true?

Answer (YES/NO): NO